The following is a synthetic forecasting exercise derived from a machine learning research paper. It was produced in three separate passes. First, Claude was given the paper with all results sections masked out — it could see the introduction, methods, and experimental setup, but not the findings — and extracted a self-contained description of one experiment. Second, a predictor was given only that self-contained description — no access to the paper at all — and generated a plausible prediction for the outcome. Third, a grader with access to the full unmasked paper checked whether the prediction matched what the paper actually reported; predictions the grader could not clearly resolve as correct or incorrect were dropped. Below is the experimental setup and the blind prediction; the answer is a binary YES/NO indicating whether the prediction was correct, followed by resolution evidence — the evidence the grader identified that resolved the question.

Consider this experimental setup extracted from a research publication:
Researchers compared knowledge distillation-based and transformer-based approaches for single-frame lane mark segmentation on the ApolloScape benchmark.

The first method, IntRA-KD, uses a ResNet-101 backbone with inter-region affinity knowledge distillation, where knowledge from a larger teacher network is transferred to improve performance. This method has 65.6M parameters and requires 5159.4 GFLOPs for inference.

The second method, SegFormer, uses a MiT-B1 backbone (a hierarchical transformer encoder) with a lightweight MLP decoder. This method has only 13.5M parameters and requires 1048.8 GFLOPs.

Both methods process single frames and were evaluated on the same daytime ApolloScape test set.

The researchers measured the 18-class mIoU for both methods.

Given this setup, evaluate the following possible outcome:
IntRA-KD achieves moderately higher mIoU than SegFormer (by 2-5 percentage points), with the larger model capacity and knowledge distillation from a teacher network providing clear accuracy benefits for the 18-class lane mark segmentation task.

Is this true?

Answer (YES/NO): NO